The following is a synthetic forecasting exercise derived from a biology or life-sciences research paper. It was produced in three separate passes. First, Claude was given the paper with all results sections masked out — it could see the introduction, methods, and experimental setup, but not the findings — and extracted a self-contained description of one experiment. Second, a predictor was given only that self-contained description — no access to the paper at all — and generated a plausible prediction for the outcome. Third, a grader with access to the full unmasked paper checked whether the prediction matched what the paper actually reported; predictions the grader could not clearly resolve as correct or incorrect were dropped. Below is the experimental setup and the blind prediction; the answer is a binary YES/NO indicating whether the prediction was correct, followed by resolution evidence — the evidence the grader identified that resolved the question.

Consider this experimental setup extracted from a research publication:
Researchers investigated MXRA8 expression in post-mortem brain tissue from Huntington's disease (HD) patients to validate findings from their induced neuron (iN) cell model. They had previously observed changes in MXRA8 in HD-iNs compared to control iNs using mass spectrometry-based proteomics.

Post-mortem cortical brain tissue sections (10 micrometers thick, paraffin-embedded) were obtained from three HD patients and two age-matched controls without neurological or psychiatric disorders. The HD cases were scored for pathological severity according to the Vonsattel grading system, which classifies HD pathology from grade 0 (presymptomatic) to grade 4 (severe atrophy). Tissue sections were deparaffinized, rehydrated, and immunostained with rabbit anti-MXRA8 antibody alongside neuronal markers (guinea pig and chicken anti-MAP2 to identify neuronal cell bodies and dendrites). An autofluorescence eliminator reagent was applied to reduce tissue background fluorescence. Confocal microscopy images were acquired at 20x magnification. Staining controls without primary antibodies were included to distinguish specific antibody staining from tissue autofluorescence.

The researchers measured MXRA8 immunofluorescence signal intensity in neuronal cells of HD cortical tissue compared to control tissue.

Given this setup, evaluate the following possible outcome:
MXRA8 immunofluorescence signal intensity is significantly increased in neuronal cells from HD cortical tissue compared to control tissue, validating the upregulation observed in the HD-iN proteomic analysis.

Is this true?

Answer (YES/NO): NO